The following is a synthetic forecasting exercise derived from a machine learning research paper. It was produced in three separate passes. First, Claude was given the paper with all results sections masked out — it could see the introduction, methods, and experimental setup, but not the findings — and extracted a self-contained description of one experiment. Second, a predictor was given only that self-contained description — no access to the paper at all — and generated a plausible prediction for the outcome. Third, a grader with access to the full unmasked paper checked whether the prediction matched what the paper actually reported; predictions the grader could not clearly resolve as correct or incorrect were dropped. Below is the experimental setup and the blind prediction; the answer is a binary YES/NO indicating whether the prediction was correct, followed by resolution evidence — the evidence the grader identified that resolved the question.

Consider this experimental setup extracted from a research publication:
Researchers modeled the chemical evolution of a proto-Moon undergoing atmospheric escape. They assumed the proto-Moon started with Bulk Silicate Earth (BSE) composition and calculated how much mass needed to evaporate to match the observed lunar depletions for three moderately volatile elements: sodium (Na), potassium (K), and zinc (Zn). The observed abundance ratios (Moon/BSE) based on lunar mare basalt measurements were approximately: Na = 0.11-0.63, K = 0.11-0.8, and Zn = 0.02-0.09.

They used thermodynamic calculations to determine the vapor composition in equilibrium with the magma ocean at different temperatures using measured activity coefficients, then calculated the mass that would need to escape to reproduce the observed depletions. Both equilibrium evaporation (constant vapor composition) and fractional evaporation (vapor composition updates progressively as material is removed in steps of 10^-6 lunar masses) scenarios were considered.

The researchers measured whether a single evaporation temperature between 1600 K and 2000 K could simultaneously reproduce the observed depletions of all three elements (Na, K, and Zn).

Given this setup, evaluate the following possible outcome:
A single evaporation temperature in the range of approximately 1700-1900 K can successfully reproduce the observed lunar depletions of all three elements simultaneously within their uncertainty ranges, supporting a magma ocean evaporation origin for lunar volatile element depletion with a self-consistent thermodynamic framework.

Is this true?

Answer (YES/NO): NO